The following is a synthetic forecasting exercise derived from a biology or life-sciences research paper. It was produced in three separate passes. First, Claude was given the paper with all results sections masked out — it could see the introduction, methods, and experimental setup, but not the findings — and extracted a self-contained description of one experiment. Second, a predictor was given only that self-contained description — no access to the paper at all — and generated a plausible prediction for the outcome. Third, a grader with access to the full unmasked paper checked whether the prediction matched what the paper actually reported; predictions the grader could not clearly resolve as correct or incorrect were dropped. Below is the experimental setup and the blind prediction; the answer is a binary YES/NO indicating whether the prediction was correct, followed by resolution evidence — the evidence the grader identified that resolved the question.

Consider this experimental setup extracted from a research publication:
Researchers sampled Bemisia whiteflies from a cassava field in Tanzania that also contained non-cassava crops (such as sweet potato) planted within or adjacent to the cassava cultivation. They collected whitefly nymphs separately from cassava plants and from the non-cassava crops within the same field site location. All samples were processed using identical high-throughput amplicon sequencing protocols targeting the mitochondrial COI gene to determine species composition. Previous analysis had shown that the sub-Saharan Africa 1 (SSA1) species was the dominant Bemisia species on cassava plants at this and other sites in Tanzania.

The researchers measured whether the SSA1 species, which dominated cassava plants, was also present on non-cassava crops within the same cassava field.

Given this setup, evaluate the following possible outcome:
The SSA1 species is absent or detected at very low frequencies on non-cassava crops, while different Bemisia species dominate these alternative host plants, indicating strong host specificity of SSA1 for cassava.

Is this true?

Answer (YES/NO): NO